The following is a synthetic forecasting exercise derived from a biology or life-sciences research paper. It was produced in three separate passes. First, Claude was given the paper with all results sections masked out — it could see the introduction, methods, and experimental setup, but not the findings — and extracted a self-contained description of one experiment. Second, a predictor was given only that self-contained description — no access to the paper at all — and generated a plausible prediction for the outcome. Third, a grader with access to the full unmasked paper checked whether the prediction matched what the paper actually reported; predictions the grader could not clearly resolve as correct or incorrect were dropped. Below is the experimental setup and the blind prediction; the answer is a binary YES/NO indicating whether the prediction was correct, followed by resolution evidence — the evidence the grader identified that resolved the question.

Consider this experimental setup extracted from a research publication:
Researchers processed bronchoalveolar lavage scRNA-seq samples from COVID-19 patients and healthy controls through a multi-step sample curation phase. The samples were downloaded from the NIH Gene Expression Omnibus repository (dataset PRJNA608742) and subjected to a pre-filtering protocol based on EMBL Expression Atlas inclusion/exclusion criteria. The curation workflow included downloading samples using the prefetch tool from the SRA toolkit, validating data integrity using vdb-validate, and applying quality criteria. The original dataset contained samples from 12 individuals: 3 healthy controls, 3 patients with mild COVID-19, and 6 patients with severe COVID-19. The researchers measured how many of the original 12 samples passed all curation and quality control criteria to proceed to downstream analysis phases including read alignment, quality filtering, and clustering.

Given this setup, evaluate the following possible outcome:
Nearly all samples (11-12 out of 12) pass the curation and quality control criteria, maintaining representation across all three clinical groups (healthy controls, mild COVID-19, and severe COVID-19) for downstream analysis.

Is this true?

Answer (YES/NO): YES